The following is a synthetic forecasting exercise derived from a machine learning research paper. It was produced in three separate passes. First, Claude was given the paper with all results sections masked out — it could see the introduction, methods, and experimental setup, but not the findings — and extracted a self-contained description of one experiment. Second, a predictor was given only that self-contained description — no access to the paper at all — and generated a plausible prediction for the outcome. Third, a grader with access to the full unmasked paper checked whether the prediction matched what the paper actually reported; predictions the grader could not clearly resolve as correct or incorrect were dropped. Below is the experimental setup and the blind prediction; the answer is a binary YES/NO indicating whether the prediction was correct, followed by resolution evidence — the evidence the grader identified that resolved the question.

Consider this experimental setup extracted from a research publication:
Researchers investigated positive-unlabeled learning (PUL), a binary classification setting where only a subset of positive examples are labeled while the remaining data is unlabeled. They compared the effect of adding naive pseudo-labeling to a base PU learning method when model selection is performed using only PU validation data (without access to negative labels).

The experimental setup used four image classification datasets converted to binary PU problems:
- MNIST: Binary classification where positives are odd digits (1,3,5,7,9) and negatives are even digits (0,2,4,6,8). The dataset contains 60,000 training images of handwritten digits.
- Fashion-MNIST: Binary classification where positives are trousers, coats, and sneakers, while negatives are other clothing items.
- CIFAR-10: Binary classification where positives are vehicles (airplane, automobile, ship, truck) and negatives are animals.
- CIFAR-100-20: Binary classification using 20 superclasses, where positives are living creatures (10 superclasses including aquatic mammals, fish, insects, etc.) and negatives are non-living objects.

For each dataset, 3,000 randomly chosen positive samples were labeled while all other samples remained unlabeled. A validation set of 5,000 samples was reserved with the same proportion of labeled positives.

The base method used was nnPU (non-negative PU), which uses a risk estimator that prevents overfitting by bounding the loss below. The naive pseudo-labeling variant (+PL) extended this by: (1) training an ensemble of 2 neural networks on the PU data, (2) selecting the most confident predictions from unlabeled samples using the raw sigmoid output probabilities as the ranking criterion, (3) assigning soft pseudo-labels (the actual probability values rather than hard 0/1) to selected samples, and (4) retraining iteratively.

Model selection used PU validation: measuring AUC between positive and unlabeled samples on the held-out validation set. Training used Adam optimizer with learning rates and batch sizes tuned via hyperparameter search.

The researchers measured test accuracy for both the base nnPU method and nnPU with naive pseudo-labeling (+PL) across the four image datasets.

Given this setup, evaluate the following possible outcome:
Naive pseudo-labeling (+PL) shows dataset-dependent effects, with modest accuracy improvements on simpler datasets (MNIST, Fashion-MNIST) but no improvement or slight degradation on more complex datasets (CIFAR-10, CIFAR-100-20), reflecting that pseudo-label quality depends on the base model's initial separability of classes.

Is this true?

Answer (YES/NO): NO